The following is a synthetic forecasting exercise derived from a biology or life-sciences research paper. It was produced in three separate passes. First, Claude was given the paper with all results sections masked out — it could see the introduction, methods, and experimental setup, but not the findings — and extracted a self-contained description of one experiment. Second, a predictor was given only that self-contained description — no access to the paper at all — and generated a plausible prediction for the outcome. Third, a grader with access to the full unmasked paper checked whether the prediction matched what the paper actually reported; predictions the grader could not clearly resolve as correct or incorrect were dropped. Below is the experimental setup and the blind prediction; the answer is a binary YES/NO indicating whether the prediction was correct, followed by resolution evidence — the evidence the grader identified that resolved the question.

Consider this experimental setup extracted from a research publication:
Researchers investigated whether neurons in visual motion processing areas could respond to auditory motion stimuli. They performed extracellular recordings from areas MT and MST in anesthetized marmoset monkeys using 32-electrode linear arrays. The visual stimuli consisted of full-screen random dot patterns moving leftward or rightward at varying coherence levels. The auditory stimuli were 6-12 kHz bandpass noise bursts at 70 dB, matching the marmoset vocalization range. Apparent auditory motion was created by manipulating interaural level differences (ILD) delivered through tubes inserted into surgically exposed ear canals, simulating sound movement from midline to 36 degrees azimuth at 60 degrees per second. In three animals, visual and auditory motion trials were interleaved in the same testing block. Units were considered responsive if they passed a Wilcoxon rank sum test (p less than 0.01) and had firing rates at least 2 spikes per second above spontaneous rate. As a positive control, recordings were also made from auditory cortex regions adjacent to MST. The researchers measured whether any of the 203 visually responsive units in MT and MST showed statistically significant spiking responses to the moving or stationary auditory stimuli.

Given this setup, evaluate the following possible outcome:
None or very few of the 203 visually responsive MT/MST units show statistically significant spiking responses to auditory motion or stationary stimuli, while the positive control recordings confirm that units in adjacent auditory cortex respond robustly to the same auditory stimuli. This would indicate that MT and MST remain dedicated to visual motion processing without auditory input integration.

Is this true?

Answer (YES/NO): YES